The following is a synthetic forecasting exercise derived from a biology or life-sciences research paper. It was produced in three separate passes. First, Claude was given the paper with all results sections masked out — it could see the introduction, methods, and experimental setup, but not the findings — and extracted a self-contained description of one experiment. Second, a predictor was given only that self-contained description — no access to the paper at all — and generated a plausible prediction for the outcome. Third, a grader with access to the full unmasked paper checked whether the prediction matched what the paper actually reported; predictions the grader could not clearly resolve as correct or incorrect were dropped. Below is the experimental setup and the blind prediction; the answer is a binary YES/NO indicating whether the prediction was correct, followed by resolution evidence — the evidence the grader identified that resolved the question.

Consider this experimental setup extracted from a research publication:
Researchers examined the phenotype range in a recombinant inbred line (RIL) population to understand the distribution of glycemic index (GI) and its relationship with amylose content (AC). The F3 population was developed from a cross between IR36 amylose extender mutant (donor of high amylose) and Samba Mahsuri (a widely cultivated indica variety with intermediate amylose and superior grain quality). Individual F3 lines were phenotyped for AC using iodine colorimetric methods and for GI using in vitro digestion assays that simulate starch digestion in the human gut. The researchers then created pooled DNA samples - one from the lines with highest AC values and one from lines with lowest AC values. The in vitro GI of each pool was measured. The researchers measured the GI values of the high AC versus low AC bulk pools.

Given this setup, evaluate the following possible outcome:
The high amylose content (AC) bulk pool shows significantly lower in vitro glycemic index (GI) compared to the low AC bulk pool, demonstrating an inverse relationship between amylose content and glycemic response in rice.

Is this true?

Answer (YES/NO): YES